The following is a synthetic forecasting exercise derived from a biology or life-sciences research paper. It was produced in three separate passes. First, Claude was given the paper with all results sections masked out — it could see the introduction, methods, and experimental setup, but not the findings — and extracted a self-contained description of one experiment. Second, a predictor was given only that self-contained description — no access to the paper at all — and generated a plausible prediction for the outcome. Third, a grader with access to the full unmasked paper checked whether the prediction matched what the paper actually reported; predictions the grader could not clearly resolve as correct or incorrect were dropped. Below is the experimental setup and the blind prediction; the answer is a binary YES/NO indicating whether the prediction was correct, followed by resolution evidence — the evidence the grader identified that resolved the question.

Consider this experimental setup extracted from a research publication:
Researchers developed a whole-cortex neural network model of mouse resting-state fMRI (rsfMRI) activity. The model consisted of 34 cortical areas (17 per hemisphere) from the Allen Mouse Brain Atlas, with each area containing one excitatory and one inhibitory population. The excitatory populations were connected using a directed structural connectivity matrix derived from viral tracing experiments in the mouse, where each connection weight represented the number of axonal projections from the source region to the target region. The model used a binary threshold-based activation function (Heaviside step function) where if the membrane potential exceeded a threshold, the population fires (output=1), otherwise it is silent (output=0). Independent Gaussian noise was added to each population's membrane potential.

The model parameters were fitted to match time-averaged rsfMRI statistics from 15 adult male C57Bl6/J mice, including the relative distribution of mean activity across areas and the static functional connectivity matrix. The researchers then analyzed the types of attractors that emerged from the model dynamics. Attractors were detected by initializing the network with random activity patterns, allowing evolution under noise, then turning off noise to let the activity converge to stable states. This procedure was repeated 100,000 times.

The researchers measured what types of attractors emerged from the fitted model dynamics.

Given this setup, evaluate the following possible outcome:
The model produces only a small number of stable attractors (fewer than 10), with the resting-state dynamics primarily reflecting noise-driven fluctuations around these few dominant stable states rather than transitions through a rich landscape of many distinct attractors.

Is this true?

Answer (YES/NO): NO